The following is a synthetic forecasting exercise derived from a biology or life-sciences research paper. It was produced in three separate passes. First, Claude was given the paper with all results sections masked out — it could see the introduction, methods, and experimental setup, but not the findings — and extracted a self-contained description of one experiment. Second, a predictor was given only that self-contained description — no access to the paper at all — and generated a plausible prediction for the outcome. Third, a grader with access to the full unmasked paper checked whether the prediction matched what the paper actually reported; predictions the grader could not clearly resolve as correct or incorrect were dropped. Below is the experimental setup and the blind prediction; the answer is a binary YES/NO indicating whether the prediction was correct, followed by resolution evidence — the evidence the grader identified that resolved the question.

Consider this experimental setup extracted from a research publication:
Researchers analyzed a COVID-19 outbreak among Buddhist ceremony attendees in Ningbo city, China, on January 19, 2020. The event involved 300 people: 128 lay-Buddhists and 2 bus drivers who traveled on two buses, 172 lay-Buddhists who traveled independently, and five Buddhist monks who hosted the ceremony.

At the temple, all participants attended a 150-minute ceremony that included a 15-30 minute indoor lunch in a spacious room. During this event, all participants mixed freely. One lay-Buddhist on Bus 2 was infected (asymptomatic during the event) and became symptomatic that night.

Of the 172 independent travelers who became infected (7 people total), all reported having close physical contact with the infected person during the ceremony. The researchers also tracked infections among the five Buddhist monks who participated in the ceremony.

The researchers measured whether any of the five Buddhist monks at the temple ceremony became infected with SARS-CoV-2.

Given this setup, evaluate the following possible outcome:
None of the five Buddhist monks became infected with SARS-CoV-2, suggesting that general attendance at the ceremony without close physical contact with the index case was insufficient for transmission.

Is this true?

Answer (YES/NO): YES